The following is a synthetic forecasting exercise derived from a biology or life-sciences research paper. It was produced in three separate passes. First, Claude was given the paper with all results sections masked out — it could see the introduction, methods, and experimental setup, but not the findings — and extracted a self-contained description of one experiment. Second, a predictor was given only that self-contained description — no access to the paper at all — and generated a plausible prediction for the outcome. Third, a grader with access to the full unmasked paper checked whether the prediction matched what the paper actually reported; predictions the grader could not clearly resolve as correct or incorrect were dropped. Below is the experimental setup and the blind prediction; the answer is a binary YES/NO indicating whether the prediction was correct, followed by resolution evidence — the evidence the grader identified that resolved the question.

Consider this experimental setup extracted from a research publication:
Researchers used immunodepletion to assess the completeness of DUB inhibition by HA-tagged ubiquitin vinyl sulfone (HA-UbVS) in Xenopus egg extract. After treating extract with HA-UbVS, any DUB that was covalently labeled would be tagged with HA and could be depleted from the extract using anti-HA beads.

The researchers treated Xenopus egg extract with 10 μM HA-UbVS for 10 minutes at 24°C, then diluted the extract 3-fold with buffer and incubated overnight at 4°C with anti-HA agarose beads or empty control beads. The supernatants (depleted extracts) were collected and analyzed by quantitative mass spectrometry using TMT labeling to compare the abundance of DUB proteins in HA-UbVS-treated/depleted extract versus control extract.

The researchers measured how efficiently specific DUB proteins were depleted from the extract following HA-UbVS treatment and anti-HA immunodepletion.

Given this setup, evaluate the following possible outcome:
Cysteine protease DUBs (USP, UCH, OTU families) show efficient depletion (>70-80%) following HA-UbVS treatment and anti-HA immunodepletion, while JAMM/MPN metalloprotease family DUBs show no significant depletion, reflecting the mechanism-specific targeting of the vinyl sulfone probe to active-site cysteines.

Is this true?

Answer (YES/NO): NO